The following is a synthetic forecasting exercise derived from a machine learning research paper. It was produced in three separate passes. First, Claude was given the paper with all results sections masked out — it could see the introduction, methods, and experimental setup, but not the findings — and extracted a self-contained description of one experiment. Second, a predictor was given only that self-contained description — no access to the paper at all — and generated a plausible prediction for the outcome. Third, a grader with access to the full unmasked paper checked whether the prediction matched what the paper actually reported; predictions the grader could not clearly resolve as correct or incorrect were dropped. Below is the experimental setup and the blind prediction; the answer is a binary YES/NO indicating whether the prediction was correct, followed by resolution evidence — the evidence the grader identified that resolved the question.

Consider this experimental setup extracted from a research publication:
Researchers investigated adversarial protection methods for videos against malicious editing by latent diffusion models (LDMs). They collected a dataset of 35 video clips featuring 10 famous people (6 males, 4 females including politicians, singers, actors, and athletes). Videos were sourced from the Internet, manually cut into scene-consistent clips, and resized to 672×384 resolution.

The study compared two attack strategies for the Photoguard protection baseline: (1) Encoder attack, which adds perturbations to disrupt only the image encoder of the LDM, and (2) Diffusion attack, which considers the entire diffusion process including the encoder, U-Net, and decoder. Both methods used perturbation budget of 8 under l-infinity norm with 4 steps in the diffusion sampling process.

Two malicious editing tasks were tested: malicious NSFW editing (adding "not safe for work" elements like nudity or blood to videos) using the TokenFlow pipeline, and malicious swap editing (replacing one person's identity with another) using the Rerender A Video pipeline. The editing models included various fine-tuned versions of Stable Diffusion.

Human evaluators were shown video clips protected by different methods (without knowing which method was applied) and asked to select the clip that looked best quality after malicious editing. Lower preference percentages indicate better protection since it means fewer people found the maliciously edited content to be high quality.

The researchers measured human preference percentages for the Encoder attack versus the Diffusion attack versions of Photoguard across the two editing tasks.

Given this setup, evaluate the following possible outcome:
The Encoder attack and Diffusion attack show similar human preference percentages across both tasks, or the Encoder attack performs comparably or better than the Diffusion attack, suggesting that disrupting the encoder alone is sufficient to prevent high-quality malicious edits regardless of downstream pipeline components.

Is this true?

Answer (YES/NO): NO